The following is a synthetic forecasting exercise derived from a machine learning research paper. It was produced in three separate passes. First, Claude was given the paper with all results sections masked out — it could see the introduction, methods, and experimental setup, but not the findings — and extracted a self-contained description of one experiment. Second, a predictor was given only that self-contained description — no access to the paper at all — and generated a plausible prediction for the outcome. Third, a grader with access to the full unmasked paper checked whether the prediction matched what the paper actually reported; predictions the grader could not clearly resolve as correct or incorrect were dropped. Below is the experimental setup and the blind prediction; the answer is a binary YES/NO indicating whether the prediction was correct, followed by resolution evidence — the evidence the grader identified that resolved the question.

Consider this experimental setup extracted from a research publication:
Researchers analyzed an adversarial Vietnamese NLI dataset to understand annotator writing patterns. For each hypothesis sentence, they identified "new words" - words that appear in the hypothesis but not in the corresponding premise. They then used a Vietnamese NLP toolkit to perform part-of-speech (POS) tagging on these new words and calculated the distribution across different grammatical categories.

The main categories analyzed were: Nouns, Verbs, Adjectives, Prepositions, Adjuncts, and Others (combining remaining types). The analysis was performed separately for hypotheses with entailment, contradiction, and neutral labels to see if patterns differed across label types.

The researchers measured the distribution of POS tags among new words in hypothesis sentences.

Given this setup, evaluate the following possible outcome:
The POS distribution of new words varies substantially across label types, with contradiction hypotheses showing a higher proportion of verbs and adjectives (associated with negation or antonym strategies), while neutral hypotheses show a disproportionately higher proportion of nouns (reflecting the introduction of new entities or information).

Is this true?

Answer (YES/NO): NO